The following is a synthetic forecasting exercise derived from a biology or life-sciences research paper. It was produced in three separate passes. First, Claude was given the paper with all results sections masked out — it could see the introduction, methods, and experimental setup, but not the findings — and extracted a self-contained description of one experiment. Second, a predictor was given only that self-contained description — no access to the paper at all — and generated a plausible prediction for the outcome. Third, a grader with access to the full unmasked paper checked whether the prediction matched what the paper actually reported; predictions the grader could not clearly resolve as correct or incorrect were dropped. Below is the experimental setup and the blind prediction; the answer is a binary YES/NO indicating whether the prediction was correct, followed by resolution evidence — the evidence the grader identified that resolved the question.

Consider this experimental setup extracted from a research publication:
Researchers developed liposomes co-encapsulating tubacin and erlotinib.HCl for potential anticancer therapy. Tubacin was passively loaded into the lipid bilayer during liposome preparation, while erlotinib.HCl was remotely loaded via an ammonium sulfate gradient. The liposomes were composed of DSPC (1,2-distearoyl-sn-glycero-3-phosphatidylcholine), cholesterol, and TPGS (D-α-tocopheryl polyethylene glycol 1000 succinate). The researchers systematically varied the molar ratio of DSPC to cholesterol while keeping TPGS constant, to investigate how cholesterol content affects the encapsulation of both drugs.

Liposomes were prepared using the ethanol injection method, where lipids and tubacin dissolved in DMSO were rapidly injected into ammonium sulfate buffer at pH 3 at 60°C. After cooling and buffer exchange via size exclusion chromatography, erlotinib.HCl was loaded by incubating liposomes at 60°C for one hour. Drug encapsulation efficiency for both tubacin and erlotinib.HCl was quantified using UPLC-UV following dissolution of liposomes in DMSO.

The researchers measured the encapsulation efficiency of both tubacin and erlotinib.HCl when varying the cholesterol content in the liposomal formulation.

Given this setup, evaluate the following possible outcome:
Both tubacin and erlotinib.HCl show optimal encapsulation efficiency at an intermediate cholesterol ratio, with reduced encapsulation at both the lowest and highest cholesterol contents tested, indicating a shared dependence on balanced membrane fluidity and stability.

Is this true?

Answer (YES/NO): NO